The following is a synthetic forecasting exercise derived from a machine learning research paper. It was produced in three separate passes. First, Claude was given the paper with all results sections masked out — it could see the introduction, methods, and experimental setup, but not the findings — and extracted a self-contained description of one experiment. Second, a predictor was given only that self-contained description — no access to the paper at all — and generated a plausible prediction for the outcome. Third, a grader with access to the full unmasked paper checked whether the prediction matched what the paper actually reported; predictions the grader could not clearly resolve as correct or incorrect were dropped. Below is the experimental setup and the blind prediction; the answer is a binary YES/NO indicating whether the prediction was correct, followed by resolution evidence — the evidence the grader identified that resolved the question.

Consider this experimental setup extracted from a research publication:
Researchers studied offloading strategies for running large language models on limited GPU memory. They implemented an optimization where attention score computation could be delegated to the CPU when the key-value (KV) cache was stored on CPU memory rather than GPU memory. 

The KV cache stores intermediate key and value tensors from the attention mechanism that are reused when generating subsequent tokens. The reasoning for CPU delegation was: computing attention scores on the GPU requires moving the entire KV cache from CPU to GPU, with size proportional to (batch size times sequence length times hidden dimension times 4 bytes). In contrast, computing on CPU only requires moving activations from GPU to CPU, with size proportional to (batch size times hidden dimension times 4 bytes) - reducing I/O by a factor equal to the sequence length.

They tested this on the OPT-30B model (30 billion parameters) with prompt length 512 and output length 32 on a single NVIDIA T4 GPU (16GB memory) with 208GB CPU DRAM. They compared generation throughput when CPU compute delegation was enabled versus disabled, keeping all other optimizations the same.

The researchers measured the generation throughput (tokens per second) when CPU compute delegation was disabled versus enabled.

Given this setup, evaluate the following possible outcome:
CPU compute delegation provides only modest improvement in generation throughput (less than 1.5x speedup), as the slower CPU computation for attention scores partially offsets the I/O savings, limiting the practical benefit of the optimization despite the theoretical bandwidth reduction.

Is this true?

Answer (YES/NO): NO